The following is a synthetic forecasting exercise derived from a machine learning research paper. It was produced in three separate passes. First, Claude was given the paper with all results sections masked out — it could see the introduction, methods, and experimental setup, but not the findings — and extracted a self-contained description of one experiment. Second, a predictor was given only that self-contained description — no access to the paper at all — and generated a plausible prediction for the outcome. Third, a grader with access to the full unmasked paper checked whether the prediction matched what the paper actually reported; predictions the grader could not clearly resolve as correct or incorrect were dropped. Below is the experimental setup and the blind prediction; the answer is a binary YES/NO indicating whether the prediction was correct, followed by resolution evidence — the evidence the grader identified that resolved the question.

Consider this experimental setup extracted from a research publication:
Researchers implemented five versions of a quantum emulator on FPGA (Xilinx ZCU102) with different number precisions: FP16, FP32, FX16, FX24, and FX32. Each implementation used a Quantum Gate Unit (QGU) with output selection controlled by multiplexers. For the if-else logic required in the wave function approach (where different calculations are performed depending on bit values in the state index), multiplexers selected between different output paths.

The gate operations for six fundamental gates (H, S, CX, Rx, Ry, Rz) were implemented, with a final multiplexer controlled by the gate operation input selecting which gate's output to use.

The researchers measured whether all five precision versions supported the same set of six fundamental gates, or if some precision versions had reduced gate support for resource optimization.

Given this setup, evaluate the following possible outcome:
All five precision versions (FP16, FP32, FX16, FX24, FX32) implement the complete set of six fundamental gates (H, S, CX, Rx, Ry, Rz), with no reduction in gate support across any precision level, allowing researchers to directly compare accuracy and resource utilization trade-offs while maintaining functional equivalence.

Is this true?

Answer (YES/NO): YES